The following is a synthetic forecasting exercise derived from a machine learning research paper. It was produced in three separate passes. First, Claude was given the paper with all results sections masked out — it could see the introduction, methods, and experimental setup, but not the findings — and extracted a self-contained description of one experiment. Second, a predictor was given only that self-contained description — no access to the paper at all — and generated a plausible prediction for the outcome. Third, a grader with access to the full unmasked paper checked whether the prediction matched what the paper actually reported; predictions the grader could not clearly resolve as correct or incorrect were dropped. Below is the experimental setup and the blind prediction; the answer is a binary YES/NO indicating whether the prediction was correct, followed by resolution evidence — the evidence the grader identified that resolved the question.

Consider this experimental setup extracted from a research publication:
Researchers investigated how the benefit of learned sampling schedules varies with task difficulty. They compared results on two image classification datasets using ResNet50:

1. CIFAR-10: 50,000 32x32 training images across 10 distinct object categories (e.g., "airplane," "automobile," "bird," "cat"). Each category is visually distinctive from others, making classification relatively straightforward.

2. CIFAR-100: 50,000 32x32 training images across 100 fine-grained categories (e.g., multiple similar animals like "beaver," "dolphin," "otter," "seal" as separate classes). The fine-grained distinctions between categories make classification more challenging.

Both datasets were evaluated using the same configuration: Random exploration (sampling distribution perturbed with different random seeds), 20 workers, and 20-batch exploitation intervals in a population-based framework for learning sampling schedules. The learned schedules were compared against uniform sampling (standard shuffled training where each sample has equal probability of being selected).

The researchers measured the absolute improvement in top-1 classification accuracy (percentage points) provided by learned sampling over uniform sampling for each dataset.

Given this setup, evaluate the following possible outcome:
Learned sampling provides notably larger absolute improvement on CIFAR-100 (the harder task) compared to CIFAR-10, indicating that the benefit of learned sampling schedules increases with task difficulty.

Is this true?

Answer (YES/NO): NO